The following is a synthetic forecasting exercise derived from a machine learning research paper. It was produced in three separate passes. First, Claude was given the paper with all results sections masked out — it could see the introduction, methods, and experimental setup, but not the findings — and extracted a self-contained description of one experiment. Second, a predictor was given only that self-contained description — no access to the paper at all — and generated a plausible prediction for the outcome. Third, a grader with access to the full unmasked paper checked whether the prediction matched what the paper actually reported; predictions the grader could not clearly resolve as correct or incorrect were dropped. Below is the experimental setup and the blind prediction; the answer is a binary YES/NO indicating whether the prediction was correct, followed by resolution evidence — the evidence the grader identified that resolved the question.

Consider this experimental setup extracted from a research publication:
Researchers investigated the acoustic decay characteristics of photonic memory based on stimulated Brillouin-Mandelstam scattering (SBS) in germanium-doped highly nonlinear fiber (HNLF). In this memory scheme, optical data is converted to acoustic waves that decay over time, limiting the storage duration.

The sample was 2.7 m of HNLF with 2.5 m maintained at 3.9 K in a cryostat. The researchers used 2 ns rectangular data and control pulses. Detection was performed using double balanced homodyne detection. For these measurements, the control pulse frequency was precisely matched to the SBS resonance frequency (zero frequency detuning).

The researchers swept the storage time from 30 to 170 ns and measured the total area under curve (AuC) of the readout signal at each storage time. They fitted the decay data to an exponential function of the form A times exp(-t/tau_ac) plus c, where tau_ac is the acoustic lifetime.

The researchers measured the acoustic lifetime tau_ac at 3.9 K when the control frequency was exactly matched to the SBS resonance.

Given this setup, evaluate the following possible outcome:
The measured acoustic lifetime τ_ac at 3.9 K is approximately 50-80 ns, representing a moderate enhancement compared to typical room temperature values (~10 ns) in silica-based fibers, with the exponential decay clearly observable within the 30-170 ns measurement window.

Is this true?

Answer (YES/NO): NO